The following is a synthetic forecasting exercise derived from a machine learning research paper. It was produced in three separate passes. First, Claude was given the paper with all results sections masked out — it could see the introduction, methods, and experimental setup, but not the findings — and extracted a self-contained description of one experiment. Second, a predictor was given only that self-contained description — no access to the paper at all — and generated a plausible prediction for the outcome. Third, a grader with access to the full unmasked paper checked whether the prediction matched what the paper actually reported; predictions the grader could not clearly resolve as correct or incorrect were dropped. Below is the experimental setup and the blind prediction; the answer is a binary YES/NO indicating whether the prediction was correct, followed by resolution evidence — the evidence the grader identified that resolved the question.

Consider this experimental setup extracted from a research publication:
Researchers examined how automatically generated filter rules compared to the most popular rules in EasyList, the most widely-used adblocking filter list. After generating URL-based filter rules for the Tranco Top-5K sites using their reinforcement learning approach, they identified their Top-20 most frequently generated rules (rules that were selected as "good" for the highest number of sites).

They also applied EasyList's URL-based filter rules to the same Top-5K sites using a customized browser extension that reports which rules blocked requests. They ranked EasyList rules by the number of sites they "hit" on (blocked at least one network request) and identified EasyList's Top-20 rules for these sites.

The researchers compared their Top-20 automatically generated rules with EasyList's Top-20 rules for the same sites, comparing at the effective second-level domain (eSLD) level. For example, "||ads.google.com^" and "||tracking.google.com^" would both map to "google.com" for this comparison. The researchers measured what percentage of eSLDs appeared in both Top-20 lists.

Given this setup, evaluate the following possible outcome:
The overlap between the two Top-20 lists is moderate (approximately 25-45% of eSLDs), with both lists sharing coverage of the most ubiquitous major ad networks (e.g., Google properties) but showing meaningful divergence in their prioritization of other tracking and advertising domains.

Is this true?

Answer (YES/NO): YES